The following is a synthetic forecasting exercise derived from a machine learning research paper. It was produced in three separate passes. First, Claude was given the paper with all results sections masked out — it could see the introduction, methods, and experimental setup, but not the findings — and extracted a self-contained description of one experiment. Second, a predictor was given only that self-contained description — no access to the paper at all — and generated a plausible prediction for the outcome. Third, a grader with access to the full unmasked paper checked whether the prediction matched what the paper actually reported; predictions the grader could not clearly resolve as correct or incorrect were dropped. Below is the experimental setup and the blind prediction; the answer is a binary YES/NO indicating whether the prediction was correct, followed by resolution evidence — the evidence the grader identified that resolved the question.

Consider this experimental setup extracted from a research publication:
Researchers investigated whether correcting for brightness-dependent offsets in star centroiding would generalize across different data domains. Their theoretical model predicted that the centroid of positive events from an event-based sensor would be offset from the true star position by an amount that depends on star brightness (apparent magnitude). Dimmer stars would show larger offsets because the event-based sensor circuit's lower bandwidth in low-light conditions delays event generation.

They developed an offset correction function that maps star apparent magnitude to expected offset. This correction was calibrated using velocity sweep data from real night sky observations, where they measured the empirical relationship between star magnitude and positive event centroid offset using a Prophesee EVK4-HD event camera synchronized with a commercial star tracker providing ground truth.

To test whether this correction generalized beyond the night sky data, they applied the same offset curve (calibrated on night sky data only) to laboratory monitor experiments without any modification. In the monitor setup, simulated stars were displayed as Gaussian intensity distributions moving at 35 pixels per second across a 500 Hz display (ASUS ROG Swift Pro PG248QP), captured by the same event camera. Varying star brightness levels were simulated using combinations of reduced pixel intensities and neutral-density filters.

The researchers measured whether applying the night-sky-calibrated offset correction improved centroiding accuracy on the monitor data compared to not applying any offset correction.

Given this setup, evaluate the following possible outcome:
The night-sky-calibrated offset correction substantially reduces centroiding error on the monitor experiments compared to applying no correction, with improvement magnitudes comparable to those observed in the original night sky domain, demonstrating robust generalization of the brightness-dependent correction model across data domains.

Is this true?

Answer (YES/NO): NO